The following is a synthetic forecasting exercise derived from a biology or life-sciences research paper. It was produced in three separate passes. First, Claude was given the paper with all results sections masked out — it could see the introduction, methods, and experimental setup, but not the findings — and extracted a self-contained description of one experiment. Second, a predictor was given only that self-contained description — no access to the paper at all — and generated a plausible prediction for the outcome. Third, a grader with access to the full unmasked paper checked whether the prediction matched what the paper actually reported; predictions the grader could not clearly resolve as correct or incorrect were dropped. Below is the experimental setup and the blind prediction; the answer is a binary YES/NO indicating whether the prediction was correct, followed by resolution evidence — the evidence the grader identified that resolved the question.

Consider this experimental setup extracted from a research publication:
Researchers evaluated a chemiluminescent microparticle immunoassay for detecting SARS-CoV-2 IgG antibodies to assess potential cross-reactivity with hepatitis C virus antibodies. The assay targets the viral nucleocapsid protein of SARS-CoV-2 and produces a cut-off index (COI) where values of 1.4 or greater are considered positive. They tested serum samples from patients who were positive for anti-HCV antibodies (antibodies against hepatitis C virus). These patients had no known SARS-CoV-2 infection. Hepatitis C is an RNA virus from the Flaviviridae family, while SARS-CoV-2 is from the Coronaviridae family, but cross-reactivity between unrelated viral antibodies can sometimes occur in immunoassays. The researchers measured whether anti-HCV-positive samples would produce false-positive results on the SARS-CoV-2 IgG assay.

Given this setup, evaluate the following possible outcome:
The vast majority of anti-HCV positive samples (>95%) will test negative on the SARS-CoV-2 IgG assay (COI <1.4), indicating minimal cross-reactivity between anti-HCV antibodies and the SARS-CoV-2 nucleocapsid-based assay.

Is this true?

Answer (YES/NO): YES